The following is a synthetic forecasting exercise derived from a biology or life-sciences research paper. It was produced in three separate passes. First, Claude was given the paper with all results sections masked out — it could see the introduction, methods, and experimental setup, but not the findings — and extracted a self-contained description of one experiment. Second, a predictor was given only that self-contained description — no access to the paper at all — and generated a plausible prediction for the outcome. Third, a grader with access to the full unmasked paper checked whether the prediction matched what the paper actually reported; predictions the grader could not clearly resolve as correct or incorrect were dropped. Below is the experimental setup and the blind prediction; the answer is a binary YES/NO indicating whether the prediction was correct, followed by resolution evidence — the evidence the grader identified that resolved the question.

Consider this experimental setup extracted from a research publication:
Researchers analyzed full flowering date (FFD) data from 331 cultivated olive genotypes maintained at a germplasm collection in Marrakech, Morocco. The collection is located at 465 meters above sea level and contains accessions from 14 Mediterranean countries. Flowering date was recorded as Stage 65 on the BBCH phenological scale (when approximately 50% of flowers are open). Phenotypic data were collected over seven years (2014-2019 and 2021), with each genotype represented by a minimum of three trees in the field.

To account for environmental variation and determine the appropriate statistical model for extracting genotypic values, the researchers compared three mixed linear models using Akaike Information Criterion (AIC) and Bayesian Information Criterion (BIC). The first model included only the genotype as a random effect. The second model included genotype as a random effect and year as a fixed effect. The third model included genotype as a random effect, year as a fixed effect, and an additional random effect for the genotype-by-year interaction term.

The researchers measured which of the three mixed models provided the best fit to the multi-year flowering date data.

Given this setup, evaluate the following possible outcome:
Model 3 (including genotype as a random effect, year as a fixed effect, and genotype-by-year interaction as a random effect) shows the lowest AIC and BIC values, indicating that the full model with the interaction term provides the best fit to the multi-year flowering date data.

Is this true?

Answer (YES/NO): YES